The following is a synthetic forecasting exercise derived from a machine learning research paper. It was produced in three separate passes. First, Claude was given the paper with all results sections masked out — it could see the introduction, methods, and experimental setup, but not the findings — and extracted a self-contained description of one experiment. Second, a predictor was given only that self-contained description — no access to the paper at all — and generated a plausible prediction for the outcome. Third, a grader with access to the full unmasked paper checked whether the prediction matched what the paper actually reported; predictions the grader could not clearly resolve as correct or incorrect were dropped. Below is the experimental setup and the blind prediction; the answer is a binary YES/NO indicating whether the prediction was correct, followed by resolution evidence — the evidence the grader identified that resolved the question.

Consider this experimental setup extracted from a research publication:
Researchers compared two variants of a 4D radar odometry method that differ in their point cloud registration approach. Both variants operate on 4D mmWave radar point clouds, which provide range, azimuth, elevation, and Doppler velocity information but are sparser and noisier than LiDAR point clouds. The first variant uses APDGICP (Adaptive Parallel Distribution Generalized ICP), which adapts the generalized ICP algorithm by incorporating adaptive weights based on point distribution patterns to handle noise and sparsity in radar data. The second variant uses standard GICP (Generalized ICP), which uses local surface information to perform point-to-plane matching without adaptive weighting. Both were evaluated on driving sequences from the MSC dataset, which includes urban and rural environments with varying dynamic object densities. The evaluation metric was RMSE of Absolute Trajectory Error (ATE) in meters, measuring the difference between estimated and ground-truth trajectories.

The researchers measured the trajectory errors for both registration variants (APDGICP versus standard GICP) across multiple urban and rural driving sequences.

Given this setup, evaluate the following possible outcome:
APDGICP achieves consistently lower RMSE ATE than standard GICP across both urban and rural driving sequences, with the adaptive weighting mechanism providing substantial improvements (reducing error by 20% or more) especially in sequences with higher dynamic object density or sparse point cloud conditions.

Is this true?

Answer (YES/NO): NO